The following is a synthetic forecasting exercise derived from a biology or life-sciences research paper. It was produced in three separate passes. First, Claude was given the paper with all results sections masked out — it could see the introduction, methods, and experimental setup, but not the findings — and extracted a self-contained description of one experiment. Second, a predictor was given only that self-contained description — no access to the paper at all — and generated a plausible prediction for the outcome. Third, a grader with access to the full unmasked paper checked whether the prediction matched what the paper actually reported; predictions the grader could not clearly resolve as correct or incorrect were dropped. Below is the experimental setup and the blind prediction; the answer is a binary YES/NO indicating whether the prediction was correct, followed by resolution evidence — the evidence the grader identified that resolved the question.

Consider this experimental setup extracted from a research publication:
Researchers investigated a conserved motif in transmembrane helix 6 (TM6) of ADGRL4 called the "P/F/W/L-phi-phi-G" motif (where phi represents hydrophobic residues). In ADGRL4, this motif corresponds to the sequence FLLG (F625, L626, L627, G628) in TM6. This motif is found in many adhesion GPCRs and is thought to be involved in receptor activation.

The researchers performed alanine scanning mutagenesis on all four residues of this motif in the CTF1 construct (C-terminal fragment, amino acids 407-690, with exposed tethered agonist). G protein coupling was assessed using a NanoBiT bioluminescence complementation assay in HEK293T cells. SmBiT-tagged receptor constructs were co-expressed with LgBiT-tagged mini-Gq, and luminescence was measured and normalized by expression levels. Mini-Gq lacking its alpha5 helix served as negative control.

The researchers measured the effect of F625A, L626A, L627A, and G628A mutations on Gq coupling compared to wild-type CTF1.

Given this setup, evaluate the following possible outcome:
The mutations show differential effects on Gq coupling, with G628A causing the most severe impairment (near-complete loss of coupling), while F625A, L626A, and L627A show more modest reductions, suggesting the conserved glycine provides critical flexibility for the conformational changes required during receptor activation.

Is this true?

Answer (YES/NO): NO